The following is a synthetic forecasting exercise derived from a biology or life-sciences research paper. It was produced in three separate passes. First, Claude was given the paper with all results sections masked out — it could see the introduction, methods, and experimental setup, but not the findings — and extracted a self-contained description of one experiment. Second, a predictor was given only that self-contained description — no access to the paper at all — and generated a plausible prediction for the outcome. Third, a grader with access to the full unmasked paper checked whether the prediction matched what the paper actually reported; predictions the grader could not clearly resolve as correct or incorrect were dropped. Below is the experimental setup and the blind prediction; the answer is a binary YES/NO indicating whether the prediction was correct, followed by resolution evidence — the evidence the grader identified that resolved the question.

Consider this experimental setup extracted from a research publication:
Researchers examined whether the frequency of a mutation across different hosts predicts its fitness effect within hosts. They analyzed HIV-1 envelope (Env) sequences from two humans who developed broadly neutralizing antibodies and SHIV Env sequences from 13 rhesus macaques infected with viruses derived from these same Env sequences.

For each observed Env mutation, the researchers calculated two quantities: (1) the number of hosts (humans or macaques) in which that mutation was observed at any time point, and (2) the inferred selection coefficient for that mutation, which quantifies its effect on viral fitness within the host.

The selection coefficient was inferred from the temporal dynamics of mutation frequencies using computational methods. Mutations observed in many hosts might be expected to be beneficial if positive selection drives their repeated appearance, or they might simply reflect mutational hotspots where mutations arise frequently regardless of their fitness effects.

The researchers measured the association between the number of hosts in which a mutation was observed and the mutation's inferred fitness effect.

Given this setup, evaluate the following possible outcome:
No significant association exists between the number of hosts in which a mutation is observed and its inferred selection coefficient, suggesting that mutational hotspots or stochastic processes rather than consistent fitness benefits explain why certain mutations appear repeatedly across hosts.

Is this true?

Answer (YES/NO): NO